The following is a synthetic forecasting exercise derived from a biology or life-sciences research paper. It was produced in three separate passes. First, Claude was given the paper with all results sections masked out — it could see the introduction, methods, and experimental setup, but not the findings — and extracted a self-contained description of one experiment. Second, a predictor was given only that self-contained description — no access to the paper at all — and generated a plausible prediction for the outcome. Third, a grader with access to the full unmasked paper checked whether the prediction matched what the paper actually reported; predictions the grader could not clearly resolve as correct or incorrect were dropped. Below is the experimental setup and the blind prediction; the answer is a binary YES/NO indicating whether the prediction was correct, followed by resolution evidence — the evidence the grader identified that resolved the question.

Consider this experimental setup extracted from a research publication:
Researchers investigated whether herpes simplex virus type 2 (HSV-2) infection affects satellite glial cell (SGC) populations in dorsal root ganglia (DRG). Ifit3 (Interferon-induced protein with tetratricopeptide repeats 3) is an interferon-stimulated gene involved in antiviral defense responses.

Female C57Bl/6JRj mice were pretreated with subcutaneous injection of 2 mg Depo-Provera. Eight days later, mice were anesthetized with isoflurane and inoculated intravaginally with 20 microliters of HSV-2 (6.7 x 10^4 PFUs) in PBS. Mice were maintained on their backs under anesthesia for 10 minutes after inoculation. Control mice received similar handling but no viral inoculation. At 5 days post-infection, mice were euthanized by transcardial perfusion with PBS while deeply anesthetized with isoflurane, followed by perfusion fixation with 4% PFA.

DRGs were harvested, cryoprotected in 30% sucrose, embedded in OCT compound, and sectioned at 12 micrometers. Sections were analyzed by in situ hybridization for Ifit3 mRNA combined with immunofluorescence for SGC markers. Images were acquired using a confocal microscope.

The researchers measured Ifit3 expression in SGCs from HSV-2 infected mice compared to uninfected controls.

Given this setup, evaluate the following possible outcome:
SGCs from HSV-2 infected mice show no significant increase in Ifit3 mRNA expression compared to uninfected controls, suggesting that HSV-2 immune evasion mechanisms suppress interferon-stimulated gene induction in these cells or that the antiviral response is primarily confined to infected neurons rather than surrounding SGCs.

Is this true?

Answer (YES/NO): NO